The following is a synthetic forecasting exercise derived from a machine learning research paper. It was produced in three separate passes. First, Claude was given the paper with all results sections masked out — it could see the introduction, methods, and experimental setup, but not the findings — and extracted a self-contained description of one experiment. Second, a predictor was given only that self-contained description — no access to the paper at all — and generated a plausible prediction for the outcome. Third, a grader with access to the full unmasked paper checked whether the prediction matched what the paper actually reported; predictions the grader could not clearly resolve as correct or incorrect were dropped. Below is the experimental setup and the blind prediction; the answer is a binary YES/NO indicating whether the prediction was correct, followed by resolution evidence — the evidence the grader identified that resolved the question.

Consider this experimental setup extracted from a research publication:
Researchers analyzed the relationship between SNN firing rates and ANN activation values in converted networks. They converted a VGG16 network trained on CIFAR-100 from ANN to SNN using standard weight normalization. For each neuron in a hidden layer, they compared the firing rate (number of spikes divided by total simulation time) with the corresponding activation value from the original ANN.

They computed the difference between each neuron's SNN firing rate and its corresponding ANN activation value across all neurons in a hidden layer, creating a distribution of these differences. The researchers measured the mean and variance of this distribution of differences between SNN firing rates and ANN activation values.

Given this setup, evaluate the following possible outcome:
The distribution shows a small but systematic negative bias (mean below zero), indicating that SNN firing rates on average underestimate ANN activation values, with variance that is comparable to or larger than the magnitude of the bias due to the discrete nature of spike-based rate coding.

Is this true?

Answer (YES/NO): NO